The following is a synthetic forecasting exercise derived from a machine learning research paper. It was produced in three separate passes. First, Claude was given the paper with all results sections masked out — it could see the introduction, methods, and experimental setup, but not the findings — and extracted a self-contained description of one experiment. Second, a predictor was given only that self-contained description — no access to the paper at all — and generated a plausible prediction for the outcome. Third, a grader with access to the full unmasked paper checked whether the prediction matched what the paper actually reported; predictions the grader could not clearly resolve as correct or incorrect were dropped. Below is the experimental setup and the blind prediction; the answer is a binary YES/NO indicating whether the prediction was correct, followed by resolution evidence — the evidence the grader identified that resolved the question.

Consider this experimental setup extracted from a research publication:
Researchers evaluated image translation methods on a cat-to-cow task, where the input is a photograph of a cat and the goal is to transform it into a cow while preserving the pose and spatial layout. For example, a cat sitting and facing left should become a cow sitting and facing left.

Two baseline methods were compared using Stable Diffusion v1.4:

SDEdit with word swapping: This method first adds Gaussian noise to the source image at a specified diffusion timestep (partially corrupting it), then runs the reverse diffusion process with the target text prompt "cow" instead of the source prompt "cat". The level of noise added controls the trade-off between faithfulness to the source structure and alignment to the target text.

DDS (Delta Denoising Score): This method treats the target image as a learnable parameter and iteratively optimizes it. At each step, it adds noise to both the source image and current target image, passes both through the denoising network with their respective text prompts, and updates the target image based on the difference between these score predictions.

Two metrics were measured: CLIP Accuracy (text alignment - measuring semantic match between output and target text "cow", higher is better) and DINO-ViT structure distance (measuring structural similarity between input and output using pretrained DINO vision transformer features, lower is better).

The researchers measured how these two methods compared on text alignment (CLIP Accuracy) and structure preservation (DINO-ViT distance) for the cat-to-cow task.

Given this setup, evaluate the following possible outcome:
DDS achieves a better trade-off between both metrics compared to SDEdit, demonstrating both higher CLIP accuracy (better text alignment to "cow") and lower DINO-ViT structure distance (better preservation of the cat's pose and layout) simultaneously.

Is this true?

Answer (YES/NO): YES